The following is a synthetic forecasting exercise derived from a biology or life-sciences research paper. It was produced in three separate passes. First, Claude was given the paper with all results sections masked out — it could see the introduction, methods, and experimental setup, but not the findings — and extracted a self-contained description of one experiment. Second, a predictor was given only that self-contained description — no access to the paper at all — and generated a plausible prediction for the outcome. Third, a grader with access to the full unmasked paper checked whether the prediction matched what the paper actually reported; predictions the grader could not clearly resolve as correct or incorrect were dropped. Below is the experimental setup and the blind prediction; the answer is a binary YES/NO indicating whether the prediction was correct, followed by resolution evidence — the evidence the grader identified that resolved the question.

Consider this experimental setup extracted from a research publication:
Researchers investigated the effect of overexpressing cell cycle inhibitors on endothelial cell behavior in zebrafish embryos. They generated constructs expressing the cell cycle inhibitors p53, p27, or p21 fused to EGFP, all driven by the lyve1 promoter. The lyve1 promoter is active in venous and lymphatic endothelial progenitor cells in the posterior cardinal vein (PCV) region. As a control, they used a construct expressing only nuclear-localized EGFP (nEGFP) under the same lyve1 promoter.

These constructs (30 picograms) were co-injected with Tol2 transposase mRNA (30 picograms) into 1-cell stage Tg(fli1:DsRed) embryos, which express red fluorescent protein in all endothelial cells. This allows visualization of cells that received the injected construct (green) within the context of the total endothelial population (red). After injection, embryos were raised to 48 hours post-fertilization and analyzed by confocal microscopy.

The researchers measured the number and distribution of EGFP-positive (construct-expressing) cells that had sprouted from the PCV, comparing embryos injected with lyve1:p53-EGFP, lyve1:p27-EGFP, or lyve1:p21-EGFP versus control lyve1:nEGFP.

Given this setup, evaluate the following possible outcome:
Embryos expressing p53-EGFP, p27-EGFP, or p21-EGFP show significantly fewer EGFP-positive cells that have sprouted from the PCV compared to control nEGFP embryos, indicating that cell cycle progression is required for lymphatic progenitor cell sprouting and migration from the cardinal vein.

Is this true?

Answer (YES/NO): NO